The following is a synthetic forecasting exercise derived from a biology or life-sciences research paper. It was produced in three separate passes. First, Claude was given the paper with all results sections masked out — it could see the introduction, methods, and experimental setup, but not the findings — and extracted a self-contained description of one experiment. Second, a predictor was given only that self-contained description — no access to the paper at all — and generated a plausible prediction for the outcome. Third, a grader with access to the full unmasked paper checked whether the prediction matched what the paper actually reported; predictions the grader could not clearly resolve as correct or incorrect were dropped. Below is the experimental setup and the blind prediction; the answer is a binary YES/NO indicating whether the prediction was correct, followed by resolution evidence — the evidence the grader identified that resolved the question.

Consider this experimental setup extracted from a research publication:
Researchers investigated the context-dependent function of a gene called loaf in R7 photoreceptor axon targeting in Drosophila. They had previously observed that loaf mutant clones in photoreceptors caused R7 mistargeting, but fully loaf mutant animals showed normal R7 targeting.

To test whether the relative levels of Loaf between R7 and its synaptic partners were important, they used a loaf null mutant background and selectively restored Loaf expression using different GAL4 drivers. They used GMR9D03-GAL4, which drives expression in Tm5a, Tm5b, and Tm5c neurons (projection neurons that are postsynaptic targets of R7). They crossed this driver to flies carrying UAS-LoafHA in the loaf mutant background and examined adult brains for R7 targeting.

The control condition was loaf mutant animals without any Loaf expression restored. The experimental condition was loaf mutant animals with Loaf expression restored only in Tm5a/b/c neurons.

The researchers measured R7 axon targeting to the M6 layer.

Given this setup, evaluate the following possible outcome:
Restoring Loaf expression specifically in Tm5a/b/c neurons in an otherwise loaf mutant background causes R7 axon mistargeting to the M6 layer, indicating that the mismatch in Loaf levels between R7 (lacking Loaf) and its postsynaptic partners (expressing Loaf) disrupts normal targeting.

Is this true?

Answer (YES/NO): YES